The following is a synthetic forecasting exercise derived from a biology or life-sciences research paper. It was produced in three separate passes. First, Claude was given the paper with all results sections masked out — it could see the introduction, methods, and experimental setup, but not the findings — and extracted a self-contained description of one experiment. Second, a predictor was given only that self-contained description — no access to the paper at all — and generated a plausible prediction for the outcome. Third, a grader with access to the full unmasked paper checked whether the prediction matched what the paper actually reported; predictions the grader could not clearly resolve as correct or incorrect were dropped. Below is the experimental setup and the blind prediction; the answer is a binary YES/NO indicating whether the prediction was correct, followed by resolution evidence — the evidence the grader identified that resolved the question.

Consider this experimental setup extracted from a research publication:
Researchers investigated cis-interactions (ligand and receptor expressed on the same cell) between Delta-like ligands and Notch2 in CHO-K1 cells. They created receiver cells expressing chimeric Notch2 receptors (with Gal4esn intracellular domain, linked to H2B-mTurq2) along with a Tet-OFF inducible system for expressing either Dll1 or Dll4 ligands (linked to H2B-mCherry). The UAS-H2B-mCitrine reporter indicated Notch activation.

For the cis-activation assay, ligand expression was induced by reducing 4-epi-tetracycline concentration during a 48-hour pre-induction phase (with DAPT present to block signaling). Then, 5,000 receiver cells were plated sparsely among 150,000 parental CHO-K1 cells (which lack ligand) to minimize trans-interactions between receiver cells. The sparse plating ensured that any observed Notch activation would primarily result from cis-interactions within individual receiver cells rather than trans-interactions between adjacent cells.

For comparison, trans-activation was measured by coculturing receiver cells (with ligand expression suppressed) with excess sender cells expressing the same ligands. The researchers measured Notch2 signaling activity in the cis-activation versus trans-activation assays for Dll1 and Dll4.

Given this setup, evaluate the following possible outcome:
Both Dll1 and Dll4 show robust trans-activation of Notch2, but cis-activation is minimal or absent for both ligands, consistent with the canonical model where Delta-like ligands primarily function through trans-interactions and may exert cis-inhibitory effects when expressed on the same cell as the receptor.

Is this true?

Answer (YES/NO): NO